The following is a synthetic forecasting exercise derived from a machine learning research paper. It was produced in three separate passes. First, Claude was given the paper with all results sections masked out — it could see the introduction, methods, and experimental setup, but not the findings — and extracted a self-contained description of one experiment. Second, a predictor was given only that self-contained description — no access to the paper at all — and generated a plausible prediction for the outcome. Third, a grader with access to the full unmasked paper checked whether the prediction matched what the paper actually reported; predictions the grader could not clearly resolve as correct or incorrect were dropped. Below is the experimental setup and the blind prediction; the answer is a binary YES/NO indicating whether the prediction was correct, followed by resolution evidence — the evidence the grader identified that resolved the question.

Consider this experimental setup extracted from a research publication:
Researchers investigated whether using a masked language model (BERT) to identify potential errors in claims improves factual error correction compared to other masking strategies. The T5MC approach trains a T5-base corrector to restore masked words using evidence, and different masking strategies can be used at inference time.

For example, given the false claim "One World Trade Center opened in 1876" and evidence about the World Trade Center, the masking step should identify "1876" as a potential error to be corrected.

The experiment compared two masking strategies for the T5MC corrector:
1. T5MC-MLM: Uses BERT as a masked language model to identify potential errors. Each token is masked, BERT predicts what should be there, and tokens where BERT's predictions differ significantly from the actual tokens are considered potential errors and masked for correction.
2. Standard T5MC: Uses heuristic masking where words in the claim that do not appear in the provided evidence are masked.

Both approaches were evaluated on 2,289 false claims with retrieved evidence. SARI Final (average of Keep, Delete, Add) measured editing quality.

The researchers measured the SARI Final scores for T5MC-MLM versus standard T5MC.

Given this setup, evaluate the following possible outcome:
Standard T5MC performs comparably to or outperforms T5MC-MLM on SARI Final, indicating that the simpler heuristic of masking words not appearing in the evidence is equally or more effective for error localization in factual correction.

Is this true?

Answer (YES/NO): YES